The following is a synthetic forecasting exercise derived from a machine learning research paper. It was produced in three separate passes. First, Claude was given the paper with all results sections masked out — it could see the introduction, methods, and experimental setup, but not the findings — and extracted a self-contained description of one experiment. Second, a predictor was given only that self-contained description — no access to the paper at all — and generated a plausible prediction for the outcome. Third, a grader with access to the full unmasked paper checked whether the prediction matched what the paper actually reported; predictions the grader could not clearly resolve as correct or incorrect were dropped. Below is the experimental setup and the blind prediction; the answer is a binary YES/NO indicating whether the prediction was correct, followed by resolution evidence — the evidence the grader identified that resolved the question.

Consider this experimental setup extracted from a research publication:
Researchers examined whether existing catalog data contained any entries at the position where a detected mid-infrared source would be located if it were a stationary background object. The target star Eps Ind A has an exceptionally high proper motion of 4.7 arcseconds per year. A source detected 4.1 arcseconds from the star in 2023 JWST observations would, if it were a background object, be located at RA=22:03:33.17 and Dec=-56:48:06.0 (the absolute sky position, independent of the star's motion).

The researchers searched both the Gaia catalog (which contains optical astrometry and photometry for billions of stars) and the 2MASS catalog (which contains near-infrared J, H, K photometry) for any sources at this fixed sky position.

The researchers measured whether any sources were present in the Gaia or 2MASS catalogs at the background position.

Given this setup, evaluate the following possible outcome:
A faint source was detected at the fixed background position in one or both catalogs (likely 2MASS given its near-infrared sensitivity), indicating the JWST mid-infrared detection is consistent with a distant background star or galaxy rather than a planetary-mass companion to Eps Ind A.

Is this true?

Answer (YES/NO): NO